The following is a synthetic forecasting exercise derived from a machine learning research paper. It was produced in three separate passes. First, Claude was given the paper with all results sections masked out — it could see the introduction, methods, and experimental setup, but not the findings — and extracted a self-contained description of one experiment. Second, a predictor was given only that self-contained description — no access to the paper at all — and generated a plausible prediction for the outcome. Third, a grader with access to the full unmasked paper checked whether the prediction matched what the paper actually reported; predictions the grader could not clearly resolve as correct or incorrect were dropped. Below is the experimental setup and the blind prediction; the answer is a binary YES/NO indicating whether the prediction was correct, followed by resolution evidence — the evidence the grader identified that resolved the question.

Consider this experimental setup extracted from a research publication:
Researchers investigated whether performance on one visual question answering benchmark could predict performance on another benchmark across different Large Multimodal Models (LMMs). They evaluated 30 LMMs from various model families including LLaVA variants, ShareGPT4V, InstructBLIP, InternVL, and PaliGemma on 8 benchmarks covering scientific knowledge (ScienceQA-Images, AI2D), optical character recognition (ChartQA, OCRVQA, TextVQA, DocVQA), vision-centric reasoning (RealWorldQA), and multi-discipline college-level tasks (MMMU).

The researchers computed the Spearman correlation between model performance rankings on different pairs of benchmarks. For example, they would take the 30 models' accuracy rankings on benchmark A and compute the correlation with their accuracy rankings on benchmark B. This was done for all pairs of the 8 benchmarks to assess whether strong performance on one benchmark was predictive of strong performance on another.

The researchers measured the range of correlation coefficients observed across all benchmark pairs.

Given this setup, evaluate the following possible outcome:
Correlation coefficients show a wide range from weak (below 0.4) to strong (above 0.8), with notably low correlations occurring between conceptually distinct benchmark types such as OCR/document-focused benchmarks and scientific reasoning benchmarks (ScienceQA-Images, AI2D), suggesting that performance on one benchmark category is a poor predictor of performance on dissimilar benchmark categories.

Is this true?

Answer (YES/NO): NO